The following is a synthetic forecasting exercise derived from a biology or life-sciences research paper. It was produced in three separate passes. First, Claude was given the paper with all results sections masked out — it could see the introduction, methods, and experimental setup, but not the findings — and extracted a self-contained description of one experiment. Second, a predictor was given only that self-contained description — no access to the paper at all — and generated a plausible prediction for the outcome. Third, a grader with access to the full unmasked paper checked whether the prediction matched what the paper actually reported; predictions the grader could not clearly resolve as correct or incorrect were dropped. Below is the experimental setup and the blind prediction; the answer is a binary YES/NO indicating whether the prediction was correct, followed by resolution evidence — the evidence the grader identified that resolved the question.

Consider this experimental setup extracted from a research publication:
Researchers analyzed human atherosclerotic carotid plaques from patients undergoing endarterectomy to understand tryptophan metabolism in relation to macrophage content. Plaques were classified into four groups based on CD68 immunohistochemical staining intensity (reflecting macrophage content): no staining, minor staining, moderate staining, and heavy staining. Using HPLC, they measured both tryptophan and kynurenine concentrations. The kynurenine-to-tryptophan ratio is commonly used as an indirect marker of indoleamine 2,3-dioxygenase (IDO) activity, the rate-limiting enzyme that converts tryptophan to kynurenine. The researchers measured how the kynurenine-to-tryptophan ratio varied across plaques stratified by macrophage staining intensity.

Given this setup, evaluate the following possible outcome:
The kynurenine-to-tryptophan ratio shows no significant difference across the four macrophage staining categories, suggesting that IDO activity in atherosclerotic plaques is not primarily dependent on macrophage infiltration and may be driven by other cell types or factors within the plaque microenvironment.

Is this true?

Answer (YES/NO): YES